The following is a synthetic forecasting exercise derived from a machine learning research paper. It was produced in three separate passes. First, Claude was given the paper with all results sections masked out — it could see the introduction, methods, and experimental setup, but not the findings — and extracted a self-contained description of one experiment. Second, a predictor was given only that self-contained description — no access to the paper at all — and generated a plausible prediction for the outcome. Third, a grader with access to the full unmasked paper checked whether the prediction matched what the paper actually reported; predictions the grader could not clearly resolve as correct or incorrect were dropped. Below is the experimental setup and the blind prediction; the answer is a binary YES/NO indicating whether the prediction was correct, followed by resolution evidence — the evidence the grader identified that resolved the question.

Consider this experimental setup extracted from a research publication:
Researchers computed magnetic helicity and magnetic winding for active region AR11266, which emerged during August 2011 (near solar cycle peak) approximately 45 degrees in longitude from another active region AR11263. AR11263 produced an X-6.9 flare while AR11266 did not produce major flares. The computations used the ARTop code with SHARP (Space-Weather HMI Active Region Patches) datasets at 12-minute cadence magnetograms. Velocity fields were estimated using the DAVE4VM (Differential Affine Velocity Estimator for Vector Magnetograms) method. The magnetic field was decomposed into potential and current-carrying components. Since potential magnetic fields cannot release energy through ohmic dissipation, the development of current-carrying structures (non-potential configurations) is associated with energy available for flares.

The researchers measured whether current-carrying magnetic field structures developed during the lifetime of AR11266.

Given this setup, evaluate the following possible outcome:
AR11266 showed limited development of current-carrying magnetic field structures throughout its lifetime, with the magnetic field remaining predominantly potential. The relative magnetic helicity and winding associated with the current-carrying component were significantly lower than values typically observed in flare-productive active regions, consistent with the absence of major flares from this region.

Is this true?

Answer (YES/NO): YES